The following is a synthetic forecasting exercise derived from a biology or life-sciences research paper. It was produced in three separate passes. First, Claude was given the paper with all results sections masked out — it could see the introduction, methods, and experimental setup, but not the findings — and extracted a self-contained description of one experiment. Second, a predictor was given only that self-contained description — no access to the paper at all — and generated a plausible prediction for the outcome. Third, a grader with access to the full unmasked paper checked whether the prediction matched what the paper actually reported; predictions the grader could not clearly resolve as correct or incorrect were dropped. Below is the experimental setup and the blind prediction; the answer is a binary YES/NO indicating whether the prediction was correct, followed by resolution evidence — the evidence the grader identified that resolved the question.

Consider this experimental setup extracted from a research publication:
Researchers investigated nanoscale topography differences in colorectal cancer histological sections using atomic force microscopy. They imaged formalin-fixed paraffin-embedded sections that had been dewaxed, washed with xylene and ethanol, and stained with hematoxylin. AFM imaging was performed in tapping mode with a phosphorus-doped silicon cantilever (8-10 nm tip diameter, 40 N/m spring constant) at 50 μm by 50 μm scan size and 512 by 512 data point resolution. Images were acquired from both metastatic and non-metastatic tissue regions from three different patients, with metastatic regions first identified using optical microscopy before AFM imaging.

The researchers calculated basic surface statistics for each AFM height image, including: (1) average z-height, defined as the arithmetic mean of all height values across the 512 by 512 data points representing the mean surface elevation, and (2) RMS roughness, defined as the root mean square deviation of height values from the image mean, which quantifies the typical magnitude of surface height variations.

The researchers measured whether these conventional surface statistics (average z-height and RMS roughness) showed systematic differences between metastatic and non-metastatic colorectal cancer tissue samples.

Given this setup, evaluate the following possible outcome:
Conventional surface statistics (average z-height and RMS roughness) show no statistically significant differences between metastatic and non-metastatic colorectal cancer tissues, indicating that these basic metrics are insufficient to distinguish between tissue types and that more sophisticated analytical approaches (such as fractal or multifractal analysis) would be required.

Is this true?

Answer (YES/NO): NO